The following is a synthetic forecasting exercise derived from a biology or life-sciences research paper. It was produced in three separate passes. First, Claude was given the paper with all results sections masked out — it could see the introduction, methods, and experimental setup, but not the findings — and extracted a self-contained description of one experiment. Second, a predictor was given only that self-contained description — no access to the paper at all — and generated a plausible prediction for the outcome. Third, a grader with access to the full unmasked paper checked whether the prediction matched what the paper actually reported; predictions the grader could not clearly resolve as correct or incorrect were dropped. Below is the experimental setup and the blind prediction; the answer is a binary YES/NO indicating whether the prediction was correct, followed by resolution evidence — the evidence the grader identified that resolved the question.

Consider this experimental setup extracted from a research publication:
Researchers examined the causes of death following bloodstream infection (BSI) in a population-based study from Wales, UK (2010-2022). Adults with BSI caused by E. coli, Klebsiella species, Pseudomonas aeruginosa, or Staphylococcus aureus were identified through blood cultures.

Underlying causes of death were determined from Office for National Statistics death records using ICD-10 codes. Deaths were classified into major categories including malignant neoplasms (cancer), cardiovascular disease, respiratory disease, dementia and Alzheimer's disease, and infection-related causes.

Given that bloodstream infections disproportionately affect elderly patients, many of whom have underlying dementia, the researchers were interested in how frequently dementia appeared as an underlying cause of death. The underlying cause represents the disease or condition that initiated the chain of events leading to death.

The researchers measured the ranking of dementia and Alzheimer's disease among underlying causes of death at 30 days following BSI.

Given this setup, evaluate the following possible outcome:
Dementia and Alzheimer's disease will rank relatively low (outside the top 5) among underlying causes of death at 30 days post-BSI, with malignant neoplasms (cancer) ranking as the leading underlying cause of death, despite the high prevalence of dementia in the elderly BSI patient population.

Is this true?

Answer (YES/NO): YES